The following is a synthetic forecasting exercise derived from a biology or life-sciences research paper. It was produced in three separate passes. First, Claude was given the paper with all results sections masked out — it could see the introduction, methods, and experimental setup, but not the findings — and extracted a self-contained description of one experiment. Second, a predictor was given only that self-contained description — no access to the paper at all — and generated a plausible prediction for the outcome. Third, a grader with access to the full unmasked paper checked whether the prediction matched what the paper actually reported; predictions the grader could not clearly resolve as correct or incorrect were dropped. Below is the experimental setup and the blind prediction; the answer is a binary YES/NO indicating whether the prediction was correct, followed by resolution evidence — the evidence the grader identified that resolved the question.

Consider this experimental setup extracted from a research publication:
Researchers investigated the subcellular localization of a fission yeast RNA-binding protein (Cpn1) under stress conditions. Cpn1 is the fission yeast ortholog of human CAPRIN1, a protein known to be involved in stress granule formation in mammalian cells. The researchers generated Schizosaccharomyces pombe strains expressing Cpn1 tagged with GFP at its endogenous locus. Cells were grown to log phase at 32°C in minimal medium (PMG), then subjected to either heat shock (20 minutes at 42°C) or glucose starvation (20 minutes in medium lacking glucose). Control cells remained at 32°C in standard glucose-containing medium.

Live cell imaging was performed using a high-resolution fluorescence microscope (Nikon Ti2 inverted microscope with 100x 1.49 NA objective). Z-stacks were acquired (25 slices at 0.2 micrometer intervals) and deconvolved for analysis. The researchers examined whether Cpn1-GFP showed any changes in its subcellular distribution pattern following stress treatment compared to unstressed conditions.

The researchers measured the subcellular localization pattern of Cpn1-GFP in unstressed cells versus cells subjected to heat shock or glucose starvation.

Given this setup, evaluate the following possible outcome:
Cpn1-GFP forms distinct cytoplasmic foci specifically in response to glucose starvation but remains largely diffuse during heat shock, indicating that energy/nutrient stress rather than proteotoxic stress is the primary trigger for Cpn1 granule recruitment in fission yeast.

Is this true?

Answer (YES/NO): NO